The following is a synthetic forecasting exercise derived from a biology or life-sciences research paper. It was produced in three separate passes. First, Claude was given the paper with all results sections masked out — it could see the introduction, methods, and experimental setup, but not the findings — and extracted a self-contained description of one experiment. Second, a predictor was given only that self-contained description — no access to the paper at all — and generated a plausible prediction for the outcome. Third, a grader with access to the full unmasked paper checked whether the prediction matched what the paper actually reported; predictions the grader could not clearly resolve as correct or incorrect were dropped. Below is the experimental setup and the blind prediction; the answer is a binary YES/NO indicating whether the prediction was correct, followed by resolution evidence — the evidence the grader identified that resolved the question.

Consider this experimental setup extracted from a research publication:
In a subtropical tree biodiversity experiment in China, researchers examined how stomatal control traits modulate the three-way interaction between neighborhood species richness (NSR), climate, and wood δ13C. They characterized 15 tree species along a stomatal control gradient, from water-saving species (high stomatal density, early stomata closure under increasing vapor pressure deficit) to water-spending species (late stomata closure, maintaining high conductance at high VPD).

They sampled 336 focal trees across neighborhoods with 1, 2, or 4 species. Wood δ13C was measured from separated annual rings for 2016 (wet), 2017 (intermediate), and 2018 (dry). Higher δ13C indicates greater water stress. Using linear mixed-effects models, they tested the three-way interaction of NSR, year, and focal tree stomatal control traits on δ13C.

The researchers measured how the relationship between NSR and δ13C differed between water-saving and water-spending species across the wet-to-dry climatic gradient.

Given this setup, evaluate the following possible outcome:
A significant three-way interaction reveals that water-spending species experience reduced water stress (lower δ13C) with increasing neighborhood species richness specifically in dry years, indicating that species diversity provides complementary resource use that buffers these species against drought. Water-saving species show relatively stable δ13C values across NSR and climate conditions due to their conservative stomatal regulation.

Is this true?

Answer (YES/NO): NO